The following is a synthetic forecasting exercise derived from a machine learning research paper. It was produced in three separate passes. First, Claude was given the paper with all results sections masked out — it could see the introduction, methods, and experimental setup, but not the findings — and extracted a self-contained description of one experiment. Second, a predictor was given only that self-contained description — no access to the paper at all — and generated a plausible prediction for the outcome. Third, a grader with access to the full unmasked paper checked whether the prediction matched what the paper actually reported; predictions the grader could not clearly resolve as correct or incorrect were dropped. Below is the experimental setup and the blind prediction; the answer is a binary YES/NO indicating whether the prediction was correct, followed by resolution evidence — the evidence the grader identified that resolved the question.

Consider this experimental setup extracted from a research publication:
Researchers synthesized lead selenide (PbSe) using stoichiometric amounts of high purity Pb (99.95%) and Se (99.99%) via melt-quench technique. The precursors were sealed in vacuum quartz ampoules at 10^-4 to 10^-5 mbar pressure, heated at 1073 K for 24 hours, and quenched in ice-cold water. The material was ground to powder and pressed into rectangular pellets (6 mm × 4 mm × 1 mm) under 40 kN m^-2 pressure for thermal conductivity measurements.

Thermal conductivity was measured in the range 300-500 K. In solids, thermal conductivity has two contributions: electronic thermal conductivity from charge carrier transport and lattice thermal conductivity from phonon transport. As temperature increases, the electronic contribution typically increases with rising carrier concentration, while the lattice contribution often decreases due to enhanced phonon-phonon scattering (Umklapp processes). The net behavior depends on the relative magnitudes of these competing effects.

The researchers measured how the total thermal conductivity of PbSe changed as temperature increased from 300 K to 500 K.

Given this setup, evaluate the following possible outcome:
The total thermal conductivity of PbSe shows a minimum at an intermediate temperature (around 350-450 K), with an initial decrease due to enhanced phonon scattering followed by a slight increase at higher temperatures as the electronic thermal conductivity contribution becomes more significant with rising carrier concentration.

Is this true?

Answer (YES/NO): NO